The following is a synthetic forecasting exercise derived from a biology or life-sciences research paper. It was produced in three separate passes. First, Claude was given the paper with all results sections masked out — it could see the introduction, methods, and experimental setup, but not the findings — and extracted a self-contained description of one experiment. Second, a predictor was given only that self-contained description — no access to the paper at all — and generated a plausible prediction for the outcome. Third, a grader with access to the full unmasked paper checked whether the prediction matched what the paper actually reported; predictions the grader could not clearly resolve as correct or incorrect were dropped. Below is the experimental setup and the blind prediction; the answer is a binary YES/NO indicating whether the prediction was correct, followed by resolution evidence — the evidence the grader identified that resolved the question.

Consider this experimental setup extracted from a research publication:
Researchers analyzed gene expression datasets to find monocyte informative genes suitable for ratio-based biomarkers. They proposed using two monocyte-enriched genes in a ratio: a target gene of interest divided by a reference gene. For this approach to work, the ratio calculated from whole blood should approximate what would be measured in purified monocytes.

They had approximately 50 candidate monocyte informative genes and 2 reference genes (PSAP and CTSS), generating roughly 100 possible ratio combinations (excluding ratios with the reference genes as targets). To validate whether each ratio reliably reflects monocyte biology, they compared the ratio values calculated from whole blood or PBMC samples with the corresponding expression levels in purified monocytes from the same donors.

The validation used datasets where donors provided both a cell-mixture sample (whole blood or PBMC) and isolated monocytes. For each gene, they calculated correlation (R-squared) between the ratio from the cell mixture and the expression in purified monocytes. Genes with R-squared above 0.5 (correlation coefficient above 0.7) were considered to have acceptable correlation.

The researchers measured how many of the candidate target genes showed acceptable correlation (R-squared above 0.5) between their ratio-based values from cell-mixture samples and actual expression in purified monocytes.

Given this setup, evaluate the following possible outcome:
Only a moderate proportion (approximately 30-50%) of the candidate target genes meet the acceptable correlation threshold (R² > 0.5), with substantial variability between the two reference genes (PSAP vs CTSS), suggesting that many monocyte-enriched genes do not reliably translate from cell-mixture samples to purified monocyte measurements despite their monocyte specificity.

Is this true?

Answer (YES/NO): NO